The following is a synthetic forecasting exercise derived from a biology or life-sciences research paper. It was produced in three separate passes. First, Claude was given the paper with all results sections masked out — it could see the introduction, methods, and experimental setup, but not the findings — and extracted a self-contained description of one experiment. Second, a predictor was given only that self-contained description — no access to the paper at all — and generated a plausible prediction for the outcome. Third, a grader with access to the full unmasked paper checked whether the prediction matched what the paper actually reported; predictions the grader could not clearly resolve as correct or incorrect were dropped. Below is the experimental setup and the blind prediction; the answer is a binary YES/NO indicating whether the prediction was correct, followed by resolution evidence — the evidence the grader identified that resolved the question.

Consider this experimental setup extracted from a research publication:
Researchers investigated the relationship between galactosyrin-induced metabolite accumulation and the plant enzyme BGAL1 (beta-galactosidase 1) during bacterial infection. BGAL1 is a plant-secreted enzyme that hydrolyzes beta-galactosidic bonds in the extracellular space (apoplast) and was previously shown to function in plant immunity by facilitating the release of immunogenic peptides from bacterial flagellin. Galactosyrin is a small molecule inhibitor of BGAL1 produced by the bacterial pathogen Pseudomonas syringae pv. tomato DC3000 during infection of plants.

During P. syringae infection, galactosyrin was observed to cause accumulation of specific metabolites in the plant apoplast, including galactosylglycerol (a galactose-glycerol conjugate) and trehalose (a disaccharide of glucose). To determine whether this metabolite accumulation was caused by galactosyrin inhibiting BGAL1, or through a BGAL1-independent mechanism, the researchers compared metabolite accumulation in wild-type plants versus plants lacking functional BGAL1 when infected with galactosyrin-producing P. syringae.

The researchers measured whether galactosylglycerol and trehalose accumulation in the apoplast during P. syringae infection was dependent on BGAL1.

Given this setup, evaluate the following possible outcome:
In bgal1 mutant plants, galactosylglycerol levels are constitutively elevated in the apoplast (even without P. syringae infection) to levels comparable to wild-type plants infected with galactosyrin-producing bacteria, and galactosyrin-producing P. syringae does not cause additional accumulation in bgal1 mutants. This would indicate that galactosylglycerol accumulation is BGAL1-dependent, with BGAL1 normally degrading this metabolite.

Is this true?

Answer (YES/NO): NO